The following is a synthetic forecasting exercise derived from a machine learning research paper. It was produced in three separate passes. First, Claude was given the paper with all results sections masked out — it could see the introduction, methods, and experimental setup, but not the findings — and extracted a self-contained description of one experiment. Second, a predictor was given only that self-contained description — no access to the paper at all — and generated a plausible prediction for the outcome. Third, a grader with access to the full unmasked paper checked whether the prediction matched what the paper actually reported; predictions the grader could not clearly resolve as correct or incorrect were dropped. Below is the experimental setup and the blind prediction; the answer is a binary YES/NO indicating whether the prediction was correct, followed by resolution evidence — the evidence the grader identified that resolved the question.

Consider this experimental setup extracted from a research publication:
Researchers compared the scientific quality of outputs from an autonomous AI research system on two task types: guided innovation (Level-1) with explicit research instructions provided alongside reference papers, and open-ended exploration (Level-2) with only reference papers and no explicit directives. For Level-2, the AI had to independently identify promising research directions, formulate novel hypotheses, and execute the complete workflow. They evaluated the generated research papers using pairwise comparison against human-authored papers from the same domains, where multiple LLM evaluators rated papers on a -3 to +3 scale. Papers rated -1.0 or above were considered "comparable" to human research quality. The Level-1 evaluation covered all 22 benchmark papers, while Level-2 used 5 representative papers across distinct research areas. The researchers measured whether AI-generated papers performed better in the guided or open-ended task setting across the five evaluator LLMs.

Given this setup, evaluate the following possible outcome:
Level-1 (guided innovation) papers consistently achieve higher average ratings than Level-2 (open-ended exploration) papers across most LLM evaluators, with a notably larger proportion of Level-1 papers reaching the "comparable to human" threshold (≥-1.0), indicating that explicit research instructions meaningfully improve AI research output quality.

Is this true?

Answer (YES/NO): NO